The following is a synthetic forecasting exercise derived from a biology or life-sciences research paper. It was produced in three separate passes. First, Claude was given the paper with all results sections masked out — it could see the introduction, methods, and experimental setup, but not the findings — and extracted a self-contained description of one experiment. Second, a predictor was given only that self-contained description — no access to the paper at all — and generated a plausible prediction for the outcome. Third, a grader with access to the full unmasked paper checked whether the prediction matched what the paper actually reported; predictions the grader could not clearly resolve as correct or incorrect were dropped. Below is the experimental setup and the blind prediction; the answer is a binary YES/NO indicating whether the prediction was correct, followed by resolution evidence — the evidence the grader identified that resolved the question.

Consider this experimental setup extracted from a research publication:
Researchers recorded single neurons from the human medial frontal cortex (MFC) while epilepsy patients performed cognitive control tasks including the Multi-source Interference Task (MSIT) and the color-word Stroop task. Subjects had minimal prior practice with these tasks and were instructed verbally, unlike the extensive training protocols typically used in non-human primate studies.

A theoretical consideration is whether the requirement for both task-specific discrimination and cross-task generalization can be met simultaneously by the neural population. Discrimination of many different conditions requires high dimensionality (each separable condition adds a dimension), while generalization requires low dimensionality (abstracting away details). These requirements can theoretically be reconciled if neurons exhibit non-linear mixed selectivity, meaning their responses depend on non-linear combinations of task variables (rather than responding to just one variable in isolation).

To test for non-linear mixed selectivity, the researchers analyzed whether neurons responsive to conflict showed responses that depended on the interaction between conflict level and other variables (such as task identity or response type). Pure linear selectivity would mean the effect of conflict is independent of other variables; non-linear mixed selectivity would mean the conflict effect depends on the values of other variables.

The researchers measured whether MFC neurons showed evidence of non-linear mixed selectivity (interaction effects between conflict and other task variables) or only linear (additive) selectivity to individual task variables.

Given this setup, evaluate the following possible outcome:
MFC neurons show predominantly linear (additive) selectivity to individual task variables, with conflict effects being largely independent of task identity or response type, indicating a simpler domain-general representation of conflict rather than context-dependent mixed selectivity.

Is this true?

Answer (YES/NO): NO